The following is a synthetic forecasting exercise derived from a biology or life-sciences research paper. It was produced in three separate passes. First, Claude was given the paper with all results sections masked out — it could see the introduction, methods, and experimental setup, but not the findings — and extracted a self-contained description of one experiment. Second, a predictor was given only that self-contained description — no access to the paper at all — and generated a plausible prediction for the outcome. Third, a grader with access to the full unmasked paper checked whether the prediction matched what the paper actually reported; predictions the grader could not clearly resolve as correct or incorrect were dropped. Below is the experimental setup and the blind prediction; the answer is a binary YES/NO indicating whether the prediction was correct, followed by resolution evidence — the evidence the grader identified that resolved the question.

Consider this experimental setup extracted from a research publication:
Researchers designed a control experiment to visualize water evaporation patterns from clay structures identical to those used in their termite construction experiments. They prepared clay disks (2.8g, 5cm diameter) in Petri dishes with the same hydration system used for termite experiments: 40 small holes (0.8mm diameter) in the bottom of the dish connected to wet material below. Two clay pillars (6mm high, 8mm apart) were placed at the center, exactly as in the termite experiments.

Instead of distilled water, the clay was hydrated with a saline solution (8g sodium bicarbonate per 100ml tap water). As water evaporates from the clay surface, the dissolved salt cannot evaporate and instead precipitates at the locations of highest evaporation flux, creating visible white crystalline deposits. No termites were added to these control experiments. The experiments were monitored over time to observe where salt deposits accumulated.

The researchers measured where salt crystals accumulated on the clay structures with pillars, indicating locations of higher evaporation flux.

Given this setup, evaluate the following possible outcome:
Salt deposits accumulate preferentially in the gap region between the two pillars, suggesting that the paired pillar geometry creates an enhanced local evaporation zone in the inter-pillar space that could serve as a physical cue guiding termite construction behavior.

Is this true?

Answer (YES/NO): NO